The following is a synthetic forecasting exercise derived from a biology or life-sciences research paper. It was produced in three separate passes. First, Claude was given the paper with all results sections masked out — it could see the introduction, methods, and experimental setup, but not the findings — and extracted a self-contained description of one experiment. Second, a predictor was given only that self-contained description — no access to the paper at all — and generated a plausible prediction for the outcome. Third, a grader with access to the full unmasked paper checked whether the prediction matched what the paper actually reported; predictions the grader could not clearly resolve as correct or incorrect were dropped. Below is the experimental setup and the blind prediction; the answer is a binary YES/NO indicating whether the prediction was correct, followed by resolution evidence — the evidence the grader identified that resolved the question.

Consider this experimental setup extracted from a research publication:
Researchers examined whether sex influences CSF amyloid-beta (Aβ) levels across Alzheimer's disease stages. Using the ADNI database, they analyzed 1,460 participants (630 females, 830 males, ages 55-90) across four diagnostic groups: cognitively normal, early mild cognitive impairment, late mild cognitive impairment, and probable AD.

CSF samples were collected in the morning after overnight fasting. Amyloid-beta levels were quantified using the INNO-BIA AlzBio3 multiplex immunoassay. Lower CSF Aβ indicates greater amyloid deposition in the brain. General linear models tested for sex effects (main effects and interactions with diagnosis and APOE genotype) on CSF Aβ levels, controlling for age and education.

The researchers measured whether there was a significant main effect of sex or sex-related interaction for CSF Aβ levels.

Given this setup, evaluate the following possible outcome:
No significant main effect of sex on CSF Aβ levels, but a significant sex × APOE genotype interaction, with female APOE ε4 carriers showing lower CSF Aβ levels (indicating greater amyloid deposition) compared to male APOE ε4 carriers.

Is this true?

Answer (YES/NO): NO